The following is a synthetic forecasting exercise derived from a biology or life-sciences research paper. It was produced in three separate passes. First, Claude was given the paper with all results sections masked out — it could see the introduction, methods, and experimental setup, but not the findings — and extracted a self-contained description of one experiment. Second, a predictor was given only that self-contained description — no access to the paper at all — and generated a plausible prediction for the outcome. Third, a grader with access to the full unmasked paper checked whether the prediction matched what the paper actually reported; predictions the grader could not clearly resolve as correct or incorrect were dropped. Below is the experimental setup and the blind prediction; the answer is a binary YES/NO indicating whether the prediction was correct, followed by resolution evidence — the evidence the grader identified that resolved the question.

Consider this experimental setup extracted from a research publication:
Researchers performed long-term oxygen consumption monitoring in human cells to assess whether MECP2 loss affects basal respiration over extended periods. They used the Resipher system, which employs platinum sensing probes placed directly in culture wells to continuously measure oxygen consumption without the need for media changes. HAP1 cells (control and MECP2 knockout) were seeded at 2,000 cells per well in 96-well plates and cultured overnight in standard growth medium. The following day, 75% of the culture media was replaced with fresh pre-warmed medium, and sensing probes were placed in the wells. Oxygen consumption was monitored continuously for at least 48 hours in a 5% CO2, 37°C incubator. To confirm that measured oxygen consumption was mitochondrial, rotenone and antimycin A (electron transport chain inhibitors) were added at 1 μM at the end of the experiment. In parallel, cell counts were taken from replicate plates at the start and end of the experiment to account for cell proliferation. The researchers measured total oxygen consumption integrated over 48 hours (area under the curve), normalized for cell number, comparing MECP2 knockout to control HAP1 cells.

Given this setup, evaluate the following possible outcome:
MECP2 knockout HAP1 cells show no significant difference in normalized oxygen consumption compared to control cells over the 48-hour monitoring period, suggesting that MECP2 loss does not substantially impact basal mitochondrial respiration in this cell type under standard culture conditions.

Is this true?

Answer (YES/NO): NO